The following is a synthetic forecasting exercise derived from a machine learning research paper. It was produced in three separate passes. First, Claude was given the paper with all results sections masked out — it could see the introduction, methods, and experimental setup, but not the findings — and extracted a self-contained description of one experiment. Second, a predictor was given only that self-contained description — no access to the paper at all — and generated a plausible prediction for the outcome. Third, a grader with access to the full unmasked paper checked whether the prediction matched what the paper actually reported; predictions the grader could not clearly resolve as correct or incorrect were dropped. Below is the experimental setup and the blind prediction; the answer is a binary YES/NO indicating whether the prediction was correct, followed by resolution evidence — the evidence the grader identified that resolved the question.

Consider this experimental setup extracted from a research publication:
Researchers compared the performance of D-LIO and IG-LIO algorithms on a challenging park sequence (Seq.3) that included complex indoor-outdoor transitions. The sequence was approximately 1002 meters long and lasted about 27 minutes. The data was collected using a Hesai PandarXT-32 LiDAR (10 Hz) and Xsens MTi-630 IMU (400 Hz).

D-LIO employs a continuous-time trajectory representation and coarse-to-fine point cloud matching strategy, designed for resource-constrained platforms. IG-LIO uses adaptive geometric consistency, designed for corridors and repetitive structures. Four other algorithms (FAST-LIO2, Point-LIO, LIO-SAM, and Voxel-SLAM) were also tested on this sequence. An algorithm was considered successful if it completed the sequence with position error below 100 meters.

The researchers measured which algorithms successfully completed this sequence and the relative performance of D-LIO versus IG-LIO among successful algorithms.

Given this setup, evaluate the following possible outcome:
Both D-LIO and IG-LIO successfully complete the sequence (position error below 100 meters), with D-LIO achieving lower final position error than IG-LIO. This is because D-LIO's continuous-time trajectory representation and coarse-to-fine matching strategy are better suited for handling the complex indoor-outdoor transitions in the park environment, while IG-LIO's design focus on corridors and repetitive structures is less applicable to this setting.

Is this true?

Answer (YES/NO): NO